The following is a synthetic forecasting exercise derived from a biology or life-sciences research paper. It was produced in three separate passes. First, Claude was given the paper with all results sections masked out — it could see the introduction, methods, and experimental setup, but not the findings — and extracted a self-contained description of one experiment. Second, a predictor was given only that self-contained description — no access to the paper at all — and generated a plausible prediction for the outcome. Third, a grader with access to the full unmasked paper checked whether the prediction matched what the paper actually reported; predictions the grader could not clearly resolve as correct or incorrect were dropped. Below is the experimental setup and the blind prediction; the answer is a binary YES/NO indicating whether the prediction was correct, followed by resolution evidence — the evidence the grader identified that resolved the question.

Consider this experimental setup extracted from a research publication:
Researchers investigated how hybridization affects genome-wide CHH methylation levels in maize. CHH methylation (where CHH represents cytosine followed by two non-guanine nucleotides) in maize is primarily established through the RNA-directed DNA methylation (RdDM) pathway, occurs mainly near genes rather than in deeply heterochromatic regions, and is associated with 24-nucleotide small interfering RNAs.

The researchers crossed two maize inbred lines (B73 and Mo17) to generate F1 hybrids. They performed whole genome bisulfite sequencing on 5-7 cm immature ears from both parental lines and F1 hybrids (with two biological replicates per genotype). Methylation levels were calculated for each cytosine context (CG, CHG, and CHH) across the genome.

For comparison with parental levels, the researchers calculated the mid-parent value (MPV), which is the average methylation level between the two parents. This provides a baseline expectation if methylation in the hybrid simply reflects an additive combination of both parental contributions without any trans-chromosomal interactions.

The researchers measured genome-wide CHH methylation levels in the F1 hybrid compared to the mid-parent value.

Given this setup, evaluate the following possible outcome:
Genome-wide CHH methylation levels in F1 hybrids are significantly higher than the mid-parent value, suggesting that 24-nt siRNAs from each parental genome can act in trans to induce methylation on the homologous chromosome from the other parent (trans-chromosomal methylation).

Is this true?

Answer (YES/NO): YES